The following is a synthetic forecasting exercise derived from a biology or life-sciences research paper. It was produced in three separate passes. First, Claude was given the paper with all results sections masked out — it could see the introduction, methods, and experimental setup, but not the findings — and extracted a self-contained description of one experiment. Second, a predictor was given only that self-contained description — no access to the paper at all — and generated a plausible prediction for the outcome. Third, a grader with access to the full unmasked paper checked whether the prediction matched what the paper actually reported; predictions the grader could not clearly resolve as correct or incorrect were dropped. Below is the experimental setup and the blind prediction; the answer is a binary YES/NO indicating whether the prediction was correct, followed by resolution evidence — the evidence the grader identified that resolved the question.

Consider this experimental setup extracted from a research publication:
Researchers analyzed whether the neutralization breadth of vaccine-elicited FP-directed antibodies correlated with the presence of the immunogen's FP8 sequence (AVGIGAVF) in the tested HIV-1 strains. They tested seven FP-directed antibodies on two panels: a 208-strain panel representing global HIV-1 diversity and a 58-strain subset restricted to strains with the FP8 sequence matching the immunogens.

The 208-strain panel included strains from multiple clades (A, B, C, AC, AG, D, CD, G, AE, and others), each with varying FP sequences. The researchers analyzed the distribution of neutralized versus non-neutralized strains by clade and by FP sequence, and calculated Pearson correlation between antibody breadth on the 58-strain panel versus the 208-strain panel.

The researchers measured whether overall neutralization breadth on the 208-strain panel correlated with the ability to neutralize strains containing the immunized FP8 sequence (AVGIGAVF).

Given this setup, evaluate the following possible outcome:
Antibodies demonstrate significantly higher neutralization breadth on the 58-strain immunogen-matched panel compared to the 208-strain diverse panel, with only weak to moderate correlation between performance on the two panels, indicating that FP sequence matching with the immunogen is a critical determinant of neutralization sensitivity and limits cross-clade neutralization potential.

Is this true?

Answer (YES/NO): NO